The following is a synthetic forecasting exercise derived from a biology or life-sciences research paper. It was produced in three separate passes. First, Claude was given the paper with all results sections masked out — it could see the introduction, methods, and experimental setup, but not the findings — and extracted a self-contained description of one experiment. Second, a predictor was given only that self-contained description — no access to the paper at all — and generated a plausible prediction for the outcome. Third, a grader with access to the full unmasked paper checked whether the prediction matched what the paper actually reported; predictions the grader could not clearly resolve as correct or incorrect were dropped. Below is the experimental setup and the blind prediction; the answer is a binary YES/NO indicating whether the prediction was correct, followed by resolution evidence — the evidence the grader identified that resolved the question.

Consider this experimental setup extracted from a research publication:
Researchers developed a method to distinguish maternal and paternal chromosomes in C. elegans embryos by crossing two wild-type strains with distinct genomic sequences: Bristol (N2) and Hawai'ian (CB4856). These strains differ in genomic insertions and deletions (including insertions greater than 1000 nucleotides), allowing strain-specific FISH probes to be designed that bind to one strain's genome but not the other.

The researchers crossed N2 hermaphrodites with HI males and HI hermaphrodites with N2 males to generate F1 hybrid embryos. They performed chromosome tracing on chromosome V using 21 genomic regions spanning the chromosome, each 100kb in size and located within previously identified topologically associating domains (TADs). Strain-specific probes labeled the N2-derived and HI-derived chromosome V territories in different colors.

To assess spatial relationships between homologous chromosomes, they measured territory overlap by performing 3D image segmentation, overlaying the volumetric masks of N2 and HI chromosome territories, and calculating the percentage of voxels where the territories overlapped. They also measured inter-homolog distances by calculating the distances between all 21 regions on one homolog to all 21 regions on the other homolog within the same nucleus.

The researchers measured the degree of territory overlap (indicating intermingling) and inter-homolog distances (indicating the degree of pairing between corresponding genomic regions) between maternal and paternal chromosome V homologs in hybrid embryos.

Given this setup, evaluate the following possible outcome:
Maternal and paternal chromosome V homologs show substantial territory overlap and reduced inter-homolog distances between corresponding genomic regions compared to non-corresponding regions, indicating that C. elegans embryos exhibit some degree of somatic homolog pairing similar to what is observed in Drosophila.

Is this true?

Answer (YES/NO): NO